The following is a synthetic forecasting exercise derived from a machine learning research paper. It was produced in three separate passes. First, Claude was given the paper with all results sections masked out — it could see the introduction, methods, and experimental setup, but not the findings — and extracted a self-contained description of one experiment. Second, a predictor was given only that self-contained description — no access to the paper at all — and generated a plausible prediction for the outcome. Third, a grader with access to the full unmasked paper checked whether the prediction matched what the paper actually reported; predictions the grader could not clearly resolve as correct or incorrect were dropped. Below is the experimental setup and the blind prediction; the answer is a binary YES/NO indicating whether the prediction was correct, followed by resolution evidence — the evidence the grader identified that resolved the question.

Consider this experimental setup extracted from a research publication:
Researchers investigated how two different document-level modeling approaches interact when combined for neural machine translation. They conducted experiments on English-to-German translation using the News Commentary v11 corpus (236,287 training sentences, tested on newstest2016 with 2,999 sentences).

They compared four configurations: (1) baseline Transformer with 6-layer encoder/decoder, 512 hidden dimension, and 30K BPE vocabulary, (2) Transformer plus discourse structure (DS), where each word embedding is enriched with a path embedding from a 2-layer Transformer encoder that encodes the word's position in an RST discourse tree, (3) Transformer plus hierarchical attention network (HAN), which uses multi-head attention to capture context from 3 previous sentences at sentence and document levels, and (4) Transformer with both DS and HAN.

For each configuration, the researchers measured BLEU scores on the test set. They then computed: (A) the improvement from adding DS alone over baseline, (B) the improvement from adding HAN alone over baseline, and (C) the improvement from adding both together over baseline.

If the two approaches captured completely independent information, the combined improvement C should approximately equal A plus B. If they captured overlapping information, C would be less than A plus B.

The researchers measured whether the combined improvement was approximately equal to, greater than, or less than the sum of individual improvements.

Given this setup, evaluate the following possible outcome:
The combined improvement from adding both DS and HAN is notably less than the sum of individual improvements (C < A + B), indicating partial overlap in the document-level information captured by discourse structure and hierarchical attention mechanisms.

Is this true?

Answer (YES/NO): YES